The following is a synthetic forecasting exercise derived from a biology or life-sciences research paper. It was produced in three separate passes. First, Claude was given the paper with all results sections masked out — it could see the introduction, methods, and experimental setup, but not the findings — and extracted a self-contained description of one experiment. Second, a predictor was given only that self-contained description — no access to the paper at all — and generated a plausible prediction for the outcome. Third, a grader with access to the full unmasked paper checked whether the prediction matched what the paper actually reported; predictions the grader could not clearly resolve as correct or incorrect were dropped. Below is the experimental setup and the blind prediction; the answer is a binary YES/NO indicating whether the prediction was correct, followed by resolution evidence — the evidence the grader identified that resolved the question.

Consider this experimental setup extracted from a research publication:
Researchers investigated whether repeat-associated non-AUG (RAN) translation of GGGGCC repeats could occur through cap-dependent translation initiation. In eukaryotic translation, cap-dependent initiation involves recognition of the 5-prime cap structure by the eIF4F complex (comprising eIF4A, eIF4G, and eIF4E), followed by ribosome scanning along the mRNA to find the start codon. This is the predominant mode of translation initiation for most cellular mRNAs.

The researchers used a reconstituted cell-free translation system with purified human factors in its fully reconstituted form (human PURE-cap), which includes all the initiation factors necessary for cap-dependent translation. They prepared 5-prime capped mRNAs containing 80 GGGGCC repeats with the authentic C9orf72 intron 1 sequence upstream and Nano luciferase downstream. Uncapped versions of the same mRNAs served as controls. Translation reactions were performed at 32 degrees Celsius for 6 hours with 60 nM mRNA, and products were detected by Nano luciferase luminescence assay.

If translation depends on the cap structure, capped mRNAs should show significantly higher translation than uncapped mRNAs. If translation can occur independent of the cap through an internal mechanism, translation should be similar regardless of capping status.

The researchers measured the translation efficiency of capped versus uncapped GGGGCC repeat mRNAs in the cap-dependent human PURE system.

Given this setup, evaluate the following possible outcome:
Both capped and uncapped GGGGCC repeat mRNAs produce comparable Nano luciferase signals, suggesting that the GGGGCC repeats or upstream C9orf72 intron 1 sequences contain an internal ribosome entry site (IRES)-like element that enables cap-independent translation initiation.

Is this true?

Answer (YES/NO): NO